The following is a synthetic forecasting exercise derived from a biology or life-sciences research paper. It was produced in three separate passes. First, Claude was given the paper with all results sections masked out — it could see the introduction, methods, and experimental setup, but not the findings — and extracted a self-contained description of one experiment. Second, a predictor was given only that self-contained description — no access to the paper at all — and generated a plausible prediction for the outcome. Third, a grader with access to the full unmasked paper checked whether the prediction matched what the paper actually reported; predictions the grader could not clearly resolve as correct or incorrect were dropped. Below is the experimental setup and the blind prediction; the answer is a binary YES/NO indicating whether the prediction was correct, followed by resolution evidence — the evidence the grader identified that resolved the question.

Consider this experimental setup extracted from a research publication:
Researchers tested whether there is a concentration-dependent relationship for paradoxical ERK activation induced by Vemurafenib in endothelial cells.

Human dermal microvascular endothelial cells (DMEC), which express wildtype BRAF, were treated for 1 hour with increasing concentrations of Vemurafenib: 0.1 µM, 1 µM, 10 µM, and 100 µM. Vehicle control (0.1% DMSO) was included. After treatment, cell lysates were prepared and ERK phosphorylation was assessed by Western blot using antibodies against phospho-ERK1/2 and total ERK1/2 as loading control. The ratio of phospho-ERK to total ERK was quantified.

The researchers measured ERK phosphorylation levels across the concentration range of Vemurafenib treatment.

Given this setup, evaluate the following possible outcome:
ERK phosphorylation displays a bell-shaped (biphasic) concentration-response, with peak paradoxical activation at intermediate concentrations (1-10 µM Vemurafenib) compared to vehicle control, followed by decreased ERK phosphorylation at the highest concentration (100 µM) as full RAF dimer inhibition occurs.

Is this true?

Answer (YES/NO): YES